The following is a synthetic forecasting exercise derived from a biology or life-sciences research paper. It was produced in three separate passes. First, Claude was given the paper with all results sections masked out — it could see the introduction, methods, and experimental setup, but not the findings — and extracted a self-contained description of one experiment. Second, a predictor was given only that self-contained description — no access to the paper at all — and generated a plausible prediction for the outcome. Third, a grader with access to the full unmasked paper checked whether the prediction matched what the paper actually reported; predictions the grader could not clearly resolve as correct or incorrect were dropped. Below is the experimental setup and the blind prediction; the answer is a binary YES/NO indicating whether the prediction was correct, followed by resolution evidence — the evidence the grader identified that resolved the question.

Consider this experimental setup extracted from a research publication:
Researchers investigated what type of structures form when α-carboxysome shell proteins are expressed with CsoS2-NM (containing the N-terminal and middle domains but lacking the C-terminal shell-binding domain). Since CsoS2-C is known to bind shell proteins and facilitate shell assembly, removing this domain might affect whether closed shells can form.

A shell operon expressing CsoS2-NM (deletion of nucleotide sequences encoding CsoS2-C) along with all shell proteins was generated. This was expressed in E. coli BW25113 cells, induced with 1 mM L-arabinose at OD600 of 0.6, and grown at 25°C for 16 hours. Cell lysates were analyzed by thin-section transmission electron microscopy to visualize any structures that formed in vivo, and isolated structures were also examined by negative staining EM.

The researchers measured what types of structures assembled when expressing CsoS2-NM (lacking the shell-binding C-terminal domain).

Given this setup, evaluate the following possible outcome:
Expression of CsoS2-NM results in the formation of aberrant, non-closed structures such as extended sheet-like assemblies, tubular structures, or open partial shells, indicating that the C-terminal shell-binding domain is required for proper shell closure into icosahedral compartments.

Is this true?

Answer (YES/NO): NO